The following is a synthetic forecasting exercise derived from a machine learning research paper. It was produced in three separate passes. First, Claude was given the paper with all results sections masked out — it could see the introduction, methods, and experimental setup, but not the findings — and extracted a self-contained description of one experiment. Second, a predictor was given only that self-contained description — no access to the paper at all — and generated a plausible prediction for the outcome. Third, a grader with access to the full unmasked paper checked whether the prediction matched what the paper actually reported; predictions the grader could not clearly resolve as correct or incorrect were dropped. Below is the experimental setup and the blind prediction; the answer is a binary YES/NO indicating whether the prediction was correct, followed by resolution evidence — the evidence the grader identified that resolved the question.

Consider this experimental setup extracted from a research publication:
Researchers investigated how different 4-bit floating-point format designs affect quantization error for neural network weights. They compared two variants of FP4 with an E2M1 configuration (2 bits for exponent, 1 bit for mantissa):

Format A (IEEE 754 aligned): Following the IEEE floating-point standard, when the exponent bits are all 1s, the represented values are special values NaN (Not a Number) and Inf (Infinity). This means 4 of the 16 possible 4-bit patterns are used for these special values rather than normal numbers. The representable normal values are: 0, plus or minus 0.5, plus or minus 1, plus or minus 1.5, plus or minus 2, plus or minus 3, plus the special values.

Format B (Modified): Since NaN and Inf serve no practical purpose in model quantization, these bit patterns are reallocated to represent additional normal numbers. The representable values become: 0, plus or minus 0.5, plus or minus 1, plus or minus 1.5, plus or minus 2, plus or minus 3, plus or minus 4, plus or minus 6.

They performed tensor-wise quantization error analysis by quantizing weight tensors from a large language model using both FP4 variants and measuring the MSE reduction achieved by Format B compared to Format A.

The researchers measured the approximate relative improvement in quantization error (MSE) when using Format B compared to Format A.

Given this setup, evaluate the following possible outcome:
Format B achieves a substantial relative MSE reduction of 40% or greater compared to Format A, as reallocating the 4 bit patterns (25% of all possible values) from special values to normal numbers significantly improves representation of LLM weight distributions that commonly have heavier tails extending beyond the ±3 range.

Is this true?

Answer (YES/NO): NO